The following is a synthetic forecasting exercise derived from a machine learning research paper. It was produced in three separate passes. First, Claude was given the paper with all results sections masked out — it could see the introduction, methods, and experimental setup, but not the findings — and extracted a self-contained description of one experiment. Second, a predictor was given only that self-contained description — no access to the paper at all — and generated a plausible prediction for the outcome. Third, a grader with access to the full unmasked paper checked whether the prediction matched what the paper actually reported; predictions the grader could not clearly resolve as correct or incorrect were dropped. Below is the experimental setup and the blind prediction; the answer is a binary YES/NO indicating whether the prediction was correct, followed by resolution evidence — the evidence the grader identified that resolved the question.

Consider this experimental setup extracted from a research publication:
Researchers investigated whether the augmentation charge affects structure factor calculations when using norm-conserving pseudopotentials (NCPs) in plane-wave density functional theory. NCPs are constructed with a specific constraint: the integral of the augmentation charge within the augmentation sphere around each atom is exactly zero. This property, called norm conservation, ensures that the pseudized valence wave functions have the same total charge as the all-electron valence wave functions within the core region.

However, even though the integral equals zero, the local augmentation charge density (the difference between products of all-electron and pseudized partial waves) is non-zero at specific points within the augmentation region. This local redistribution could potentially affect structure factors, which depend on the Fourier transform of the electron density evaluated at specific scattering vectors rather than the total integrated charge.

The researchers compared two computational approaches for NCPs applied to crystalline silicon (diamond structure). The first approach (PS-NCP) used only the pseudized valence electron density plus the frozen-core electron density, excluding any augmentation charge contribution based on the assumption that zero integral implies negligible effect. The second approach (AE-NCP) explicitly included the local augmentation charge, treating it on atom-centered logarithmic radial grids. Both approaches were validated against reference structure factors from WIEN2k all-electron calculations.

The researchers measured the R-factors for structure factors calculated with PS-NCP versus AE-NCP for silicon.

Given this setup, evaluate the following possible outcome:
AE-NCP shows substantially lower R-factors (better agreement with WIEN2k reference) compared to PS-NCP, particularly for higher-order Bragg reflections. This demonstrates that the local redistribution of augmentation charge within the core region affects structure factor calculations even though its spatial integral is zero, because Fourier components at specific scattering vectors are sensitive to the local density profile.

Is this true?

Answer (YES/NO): YES